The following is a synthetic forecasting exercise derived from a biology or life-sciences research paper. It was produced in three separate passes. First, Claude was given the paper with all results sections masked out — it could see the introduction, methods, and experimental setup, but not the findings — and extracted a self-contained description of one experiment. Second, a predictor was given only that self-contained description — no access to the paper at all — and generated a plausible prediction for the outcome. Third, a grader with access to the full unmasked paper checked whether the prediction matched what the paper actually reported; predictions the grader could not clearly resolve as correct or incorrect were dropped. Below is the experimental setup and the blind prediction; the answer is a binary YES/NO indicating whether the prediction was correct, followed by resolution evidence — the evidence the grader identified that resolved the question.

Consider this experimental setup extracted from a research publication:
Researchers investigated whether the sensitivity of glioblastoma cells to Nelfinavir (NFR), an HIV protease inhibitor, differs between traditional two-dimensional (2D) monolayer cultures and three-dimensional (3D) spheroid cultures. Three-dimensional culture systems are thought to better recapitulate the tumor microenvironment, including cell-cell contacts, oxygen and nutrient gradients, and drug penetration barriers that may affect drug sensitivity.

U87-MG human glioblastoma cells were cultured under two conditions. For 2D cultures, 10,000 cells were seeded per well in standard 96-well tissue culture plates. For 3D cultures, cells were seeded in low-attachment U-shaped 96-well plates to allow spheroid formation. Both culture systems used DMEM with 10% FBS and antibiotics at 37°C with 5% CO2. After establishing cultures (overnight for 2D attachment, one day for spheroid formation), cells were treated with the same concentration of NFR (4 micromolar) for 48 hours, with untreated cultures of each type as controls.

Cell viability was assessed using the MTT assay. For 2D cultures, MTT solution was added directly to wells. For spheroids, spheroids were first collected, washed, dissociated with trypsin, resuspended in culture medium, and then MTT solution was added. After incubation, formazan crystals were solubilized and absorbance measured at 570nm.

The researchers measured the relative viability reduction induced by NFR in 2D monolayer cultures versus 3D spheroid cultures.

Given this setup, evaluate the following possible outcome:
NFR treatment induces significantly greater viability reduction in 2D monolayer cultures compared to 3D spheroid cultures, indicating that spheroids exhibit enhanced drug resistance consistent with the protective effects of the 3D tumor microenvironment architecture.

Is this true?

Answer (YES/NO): YES